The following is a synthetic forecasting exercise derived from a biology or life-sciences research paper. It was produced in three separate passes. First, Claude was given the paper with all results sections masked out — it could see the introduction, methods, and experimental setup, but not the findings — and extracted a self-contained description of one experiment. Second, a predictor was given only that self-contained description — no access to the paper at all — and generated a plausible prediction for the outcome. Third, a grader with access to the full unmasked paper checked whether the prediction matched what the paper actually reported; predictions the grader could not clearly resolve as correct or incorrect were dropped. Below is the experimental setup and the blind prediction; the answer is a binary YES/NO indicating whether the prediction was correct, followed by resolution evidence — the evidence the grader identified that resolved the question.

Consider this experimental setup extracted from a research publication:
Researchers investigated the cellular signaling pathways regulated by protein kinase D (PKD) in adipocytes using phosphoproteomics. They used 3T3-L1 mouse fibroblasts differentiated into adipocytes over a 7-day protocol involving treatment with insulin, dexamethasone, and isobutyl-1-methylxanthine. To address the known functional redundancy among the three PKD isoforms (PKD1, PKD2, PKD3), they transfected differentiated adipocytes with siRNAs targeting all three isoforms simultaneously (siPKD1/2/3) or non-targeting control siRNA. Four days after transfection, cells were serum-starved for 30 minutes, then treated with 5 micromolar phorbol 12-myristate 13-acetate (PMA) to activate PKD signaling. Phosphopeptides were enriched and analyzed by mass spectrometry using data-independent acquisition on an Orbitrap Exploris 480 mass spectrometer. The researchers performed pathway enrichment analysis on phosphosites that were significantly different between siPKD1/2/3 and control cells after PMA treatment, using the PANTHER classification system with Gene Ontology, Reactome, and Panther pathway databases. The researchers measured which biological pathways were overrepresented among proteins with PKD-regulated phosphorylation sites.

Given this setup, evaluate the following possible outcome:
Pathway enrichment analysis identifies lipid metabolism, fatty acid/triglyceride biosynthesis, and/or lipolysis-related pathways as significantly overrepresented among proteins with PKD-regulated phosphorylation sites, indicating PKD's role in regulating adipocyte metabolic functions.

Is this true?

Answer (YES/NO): NO